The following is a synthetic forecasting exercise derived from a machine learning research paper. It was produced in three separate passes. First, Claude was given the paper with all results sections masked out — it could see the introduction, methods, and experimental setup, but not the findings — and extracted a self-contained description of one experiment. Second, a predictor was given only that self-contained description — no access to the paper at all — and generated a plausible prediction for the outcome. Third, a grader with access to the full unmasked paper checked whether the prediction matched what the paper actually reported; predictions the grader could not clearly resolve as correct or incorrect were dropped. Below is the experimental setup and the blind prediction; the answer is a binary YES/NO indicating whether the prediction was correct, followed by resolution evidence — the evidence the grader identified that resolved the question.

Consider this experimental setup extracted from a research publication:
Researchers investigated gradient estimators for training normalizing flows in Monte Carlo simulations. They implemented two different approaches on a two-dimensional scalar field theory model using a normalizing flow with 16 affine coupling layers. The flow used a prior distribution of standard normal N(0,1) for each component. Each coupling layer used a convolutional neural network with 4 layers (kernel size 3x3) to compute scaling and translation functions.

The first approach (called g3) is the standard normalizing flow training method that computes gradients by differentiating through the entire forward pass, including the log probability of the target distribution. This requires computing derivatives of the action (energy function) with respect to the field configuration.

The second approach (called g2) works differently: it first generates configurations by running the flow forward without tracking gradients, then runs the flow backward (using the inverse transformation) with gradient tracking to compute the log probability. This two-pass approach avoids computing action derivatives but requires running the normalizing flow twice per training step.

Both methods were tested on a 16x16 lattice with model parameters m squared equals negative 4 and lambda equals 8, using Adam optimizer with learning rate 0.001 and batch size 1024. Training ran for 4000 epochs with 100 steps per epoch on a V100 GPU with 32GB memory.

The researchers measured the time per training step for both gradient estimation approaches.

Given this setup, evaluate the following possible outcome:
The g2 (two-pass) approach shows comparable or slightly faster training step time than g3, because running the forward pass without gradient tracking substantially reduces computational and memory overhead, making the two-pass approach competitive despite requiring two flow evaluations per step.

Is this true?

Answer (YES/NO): NO